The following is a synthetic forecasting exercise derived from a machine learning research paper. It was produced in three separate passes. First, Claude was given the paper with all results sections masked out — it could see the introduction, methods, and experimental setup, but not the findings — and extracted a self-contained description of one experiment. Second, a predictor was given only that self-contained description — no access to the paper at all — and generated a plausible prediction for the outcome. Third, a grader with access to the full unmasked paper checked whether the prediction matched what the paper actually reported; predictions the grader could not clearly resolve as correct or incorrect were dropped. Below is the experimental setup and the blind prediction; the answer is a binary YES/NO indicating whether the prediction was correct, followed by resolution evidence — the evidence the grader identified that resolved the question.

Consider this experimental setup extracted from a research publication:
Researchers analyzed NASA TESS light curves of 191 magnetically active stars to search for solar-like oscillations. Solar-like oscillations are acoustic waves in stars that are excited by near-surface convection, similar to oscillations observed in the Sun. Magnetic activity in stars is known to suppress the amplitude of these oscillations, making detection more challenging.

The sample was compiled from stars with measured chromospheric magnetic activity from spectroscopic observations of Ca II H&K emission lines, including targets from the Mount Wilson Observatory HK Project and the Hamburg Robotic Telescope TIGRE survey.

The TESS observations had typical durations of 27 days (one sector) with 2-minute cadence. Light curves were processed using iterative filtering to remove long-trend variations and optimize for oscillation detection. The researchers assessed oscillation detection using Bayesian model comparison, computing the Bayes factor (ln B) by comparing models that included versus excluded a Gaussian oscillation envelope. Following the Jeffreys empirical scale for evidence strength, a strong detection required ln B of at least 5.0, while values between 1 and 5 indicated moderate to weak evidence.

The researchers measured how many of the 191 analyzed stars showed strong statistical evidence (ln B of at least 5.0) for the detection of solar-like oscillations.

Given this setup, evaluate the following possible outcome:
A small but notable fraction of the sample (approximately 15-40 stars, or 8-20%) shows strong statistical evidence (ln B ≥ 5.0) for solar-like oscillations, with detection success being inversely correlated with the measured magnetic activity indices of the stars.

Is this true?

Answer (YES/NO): NO